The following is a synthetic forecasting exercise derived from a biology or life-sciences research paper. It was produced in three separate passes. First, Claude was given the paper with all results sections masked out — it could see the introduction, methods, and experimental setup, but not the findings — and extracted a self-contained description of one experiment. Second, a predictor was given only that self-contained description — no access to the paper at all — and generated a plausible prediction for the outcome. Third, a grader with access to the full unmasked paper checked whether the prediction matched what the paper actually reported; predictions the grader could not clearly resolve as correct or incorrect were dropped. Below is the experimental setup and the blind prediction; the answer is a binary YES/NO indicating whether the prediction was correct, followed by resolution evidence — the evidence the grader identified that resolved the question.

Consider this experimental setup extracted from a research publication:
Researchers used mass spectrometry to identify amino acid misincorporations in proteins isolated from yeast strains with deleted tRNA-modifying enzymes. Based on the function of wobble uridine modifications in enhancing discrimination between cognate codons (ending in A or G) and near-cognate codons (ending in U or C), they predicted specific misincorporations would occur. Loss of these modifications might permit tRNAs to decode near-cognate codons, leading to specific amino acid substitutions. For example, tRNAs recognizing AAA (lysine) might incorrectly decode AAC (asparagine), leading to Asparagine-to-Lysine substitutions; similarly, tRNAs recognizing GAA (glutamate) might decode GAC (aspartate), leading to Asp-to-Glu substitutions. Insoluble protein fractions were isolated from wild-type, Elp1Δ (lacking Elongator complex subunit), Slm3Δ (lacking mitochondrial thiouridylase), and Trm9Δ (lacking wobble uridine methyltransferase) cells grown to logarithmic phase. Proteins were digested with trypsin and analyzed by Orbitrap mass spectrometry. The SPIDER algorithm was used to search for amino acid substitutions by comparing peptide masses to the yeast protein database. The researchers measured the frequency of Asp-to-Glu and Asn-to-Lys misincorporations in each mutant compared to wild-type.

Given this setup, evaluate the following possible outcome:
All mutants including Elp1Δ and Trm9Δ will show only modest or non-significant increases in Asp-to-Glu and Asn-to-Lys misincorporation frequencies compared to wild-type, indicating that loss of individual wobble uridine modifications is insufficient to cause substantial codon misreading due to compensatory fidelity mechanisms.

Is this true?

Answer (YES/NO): NO